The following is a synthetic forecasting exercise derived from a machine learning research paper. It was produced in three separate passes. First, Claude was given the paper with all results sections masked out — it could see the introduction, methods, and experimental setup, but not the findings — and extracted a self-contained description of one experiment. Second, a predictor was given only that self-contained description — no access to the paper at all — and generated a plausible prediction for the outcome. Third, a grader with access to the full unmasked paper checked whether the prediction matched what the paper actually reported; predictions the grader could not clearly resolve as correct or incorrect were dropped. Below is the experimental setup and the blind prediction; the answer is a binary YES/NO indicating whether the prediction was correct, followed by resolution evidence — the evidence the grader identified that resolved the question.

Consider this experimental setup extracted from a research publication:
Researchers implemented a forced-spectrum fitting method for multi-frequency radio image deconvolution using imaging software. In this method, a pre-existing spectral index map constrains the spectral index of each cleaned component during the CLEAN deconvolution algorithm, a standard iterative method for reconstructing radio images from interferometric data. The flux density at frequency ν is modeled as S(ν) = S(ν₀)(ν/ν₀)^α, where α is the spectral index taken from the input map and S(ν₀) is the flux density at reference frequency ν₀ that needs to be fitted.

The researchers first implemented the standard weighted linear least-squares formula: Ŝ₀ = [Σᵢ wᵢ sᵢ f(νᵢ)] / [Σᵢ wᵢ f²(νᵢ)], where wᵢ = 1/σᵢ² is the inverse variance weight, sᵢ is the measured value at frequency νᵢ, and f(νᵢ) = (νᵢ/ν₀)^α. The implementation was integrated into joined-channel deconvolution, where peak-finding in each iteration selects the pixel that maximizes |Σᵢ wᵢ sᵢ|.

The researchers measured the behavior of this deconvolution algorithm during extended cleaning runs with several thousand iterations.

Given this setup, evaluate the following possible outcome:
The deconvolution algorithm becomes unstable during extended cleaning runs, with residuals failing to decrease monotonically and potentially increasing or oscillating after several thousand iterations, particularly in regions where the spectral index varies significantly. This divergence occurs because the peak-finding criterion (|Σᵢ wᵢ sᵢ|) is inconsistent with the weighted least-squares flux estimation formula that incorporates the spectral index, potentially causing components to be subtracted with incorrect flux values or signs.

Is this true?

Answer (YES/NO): NO